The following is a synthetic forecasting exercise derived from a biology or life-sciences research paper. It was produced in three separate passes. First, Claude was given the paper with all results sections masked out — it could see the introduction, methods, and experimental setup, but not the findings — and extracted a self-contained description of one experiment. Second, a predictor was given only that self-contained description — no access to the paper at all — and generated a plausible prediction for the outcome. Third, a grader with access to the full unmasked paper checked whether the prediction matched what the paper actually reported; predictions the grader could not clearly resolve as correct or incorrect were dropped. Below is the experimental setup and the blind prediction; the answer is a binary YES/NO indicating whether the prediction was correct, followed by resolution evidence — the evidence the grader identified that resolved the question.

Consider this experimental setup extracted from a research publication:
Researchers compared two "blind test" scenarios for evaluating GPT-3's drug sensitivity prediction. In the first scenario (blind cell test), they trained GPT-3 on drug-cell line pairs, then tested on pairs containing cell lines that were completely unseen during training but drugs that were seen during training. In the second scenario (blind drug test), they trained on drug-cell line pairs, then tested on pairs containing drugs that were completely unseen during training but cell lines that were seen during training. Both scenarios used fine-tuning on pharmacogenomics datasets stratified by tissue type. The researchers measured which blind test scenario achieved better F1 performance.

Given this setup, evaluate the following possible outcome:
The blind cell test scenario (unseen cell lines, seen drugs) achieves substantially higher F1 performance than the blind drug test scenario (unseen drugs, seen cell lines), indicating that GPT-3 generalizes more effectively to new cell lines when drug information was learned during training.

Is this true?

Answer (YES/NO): NO